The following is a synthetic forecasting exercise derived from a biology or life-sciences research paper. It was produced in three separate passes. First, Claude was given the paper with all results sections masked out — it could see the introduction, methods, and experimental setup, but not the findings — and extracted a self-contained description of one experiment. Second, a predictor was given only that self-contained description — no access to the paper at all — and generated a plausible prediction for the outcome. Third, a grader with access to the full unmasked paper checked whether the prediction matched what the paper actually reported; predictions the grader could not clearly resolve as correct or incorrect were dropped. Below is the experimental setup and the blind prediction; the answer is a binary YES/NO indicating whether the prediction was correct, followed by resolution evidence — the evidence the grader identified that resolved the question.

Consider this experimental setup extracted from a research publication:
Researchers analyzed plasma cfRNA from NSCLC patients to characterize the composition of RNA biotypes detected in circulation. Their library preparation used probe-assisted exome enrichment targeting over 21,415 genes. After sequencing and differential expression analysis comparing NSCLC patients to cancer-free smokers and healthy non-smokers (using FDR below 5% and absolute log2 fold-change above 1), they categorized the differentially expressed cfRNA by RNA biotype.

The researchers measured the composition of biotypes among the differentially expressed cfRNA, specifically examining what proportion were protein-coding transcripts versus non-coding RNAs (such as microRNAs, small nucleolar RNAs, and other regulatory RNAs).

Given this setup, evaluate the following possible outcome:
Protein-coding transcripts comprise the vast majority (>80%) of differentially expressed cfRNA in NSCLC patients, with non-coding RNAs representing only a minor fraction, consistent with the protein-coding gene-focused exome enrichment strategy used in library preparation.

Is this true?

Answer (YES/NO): NO